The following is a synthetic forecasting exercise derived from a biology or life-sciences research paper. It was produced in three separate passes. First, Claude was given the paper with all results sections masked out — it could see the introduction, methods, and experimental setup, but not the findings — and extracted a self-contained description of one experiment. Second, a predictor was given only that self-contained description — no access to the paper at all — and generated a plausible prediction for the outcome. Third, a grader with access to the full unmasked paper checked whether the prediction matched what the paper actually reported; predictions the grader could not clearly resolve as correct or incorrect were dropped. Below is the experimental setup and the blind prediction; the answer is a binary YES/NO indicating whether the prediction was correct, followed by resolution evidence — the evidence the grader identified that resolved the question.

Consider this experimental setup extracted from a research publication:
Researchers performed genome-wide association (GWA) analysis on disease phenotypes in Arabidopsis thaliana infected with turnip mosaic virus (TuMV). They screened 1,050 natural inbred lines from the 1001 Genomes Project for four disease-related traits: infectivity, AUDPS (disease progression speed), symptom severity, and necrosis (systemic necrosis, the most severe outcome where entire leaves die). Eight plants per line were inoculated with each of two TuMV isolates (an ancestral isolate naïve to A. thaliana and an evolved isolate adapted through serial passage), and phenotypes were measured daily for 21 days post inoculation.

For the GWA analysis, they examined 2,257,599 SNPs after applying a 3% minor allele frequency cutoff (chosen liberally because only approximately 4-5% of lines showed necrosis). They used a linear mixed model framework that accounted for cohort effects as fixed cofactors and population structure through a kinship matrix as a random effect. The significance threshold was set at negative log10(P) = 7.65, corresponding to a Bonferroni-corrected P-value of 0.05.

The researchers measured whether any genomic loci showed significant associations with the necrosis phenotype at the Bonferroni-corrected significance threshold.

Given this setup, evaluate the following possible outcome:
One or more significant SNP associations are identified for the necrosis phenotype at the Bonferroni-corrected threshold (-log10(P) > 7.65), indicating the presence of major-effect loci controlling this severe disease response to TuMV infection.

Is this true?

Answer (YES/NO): YES